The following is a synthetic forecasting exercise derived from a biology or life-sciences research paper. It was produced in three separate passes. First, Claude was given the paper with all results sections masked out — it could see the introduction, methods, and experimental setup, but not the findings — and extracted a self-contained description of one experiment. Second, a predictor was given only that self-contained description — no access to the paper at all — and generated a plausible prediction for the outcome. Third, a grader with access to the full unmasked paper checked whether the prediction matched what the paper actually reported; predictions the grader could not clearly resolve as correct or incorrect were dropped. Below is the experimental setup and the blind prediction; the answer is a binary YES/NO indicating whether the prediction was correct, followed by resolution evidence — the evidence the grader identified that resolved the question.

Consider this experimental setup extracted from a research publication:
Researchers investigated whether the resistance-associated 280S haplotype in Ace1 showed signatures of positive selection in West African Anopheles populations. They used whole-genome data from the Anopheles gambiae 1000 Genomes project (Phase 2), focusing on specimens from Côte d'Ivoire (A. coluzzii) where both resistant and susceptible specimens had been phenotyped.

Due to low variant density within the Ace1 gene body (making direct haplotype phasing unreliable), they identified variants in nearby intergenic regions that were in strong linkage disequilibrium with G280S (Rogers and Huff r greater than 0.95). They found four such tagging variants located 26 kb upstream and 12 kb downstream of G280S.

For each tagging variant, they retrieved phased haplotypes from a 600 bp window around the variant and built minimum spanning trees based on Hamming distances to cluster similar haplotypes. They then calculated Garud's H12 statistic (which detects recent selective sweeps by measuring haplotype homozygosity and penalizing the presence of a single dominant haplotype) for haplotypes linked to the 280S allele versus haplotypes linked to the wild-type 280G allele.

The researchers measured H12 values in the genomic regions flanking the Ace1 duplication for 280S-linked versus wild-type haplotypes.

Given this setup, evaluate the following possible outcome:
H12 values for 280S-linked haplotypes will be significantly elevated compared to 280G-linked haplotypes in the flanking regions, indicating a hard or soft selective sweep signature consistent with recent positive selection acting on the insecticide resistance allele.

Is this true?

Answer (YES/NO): YES